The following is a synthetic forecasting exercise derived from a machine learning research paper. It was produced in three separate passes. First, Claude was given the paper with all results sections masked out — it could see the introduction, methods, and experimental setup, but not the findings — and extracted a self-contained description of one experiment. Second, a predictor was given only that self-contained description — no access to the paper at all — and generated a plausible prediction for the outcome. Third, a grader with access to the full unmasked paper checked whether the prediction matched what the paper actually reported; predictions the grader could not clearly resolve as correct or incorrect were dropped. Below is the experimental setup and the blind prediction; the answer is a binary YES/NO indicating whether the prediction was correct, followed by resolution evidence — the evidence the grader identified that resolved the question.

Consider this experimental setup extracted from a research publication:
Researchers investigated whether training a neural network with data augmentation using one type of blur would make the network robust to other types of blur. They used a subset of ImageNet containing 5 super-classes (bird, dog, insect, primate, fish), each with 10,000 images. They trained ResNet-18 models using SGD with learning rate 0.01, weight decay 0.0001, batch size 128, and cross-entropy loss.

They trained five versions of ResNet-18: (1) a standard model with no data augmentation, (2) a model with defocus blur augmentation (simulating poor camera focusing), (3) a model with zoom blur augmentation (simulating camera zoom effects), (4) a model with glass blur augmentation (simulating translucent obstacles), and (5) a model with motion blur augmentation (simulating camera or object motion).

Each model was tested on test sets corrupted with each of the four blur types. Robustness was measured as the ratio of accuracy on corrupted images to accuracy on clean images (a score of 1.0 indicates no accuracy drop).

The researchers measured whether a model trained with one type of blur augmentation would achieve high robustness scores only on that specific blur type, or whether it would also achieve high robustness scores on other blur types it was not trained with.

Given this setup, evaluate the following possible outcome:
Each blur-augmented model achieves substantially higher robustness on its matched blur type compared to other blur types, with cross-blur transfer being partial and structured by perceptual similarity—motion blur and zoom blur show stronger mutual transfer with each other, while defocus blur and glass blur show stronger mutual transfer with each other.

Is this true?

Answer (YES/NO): NO